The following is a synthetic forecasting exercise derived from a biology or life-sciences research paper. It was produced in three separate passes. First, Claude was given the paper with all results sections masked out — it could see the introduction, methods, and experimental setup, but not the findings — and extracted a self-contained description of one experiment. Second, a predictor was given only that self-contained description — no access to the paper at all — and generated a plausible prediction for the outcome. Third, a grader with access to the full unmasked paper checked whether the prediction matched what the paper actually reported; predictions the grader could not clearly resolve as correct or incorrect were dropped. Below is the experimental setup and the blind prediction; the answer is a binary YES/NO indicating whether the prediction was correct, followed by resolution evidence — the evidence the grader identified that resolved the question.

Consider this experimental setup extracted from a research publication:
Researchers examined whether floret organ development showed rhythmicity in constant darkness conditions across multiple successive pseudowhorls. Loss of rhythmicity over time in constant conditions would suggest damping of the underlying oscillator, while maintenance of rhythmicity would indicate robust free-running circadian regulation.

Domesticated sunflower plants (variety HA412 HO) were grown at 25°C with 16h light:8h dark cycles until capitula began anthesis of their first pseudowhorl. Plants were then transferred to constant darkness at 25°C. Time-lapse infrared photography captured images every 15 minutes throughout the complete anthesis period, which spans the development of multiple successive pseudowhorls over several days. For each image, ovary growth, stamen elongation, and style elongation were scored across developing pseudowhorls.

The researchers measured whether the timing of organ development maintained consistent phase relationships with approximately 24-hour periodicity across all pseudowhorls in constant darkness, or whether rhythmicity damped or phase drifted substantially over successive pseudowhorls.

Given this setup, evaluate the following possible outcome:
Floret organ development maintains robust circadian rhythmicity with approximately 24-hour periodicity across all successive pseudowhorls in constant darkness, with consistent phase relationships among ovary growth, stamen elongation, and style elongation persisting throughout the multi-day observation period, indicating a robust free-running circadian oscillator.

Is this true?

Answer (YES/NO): NO